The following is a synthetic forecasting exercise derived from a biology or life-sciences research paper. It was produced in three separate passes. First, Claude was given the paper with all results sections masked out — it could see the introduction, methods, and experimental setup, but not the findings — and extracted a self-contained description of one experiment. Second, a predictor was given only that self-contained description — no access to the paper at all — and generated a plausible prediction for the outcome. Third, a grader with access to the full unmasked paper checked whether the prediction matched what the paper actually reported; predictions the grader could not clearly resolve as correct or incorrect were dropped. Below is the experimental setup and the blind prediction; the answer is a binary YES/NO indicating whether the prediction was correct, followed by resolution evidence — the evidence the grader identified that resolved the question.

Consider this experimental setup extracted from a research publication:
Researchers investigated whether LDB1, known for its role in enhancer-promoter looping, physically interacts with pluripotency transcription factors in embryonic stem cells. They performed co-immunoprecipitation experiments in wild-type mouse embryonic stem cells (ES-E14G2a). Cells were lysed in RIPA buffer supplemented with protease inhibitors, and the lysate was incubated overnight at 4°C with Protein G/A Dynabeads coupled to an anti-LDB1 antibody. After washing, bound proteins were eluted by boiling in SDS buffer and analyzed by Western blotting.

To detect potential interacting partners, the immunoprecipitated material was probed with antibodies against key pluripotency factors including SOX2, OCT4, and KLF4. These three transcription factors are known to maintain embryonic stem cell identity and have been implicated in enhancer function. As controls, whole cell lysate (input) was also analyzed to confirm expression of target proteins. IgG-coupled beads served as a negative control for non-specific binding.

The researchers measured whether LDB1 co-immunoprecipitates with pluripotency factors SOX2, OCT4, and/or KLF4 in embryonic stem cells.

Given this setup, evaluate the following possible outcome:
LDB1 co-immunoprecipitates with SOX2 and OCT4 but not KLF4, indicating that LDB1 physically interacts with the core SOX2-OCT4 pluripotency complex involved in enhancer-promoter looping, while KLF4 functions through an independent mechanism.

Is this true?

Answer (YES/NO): NO